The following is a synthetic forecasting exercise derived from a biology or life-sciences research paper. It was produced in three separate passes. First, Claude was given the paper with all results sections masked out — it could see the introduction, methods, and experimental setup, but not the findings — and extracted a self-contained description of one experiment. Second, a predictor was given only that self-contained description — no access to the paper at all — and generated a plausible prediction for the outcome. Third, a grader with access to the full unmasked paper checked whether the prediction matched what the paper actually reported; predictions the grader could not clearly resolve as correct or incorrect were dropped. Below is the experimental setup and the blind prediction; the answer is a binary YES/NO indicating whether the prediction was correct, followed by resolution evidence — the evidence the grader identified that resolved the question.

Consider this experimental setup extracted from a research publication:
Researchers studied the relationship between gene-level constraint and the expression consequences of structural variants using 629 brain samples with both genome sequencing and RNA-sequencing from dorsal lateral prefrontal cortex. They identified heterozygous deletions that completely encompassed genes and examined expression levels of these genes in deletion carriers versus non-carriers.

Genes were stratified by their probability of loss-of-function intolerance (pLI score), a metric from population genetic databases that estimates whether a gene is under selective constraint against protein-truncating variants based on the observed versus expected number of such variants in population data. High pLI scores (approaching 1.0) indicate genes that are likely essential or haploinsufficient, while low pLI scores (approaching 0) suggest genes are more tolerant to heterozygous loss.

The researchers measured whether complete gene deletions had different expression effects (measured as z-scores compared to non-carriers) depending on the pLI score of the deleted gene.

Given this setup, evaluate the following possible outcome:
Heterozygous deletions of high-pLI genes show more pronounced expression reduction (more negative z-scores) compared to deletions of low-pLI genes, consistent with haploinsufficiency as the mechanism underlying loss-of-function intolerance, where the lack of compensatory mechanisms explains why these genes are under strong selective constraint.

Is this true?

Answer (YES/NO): NO